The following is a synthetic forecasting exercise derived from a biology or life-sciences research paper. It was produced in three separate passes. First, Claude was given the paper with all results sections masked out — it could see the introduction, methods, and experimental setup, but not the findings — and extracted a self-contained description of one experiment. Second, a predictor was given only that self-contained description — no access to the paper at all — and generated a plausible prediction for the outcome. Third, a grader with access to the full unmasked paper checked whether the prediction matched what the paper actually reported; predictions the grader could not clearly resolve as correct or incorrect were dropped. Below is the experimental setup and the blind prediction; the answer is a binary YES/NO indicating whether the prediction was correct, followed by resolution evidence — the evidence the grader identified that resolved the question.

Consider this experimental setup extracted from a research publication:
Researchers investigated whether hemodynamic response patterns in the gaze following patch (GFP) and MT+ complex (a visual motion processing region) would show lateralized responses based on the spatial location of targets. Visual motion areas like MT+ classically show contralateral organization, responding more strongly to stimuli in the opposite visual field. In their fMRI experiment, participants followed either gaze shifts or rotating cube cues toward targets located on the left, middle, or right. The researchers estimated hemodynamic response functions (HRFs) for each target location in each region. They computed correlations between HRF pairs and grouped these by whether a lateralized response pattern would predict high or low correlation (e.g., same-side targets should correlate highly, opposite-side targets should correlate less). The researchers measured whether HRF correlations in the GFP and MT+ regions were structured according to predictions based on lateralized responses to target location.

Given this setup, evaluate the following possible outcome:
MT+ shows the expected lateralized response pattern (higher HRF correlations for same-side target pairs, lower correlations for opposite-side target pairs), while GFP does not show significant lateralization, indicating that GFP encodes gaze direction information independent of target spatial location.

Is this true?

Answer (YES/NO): NO